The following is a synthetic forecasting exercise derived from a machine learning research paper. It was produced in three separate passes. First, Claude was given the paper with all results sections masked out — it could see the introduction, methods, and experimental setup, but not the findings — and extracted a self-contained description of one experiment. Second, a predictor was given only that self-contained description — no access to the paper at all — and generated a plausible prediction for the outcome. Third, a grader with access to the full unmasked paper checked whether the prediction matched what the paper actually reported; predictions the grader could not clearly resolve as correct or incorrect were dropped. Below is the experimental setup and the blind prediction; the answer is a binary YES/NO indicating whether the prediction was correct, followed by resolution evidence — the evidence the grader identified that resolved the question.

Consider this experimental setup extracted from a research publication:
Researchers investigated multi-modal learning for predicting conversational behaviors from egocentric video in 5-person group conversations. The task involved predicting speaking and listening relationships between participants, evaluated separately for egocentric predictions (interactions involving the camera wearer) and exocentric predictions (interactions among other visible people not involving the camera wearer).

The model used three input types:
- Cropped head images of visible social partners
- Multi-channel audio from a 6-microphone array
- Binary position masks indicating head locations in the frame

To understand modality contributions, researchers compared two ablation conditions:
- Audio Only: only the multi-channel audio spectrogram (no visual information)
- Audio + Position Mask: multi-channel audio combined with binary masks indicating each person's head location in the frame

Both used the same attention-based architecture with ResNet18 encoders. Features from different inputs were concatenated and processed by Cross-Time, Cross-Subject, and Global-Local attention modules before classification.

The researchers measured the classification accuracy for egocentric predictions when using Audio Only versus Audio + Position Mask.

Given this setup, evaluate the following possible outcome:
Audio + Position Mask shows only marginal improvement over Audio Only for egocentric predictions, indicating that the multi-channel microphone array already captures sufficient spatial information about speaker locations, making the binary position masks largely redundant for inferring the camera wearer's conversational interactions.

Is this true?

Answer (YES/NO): NO